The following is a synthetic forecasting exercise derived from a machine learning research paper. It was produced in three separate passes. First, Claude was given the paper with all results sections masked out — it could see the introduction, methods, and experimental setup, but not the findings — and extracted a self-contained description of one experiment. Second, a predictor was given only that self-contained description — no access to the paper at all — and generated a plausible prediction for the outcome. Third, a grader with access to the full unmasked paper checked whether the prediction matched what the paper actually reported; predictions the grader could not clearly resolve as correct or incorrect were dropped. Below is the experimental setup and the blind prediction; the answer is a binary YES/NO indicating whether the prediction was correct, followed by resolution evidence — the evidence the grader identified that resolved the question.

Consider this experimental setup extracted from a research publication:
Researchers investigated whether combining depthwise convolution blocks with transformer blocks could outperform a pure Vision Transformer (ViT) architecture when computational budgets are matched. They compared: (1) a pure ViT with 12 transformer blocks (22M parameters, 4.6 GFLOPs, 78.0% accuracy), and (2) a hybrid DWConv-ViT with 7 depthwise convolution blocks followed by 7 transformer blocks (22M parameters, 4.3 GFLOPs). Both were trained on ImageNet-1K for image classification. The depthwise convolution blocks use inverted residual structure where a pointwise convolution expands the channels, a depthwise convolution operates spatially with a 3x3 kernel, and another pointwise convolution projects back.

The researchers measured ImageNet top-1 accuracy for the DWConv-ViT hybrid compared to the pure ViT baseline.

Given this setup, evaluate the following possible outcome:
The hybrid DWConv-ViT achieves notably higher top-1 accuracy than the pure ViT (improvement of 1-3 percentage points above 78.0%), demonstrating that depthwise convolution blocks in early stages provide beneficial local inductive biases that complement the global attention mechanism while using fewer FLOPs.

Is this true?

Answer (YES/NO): YES